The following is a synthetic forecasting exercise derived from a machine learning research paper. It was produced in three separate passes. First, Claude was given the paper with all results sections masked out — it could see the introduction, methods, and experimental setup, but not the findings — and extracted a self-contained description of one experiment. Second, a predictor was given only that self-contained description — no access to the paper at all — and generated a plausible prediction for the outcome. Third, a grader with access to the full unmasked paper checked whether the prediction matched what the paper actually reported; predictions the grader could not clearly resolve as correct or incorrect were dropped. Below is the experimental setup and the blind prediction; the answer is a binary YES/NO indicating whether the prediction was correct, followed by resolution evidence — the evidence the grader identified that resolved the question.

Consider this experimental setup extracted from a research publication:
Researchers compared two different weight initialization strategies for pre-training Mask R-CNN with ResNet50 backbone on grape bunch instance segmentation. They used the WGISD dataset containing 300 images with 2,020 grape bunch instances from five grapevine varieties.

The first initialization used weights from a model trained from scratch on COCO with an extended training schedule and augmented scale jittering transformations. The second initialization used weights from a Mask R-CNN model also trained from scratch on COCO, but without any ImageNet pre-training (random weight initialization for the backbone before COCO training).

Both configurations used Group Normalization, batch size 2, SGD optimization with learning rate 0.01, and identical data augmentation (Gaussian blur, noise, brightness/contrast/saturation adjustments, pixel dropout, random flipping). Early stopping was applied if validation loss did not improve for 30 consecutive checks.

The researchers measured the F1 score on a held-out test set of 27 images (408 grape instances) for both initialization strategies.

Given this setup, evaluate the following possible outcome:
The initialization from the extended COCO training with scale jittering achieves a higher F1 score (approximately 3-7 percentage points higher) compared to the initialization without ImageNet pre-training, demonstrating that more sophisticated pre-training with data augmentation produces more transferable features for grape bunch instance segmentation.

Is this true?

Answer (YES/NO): NO